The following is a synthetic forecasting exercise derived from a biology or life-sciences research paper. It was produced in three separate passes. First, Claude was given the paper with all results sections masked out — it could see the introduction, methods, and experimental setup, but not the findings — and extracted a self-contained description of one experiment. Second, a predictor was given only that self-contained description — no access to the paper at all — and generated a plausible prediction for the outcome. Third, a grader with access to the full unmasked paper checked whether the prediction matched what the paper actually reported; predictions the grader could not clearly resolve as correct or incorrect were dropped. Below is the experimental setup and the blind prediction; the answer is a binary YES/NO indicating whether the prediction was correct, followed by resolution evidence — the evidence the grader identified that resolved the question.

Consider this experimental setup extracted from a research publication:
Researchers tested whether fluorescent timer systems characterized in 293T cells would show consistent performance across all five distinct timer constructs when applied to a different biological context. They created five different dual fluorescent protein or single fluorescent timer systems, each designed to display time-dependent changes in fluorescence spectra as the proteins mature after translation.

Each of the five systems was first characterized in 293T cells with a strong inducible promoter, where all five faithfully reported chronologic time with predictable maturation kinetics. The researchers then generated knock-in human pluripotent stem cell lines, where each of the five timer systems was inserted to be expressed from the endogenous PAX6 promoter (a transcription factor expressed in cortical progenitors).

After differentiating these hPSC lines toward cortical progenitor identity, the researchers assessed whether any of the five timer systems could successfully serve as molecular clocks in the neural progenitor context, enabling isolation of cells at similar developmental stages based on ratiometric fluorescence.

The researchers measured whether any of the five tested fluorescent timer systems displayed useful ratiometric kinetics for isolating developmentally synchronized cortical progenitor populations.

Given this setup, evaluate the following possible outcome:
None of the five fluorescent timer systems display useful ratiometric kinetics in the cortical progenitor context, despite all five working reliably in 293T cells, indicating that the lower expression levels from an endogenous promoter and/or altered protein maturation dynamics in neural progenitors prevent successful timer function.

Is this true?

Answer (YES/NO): YES